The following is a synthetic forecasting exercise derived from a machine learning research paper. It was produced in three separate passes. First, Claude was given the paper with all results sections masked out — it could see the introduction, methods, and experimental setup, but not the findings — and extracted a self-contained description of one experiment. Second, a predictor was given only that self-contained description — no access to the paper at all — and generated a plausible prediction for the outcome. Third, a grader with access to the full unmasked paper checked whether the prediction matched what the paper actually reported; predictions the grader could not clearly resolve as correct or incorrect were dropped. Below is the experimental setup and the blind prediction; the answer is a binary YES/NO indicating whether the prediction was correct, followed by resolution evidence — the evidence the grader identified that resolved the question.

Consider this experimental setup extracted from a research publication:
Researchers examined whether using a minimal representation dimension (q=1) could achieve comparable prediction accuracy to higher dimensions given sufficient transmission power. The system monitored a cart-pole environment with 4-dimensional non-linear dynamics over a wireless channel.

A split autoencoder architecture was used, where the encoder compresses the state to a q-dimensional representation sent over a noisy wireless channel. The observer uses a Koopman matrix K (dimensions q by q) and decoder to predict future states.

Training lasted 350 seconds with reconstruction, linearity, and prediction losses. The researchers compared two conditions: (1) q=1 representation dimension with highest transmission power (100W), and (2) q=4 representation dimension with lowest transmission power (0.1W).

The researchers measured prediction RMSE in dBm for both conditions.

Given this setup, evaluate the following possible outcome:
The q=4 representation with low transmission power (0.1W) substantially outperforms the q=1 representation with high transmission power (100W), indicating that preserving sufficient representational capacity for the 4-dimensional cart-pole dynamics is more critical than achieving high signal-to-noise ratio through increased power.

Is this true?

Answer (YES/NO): YES